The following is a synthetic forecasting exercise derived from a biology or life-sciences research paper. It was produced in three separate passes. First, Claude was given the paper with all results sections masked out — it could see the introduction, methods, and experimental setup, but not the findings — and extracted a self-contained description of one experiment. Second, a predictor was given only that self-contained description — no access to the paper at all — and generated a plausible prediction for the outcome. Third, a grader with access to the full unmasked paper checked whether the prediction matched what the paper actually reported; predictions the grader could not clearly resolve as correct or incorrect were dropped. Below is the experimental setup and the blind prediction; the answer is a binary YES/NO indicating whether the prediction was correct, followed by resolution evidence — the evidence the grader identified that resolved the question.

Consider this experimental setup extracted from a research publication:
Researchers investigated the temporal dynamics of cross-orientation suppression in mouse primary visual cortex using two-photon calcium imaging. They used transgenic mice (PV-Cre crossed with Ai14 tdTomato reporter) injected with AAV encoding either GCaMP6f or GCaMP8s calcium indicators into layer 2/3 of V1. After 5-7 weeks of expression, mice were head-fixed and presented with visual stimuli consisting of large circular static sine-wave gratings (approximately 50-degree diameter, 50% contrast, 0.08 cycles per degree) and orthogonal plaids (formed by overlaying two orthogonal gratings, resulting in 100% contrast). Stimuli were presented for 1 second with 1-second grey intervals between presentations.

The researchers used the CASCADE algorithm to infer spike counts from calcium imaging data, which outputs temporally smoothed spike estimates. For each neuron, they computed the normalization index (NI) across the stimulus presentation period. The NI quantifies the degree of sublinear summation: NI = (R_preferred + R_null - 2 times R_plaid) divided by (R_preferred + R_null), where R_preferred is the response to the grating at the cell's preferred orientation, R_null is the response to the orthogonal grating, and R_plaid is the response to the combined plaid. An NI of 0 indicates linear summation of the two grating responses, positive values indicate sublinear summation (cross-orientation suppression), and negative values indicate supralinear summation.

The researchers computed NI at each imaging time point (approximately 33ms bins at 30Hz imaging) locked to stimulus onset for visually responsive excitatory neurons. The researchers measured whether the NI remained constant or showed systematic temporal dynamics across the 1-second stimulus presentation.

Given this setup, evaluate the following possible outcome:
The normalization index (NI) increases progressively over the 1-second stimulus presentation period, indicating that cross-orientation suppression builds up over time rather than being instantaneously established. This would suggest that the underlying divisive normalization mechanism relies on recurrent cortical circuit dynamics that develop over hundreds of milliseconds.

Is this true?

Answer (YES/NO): NO